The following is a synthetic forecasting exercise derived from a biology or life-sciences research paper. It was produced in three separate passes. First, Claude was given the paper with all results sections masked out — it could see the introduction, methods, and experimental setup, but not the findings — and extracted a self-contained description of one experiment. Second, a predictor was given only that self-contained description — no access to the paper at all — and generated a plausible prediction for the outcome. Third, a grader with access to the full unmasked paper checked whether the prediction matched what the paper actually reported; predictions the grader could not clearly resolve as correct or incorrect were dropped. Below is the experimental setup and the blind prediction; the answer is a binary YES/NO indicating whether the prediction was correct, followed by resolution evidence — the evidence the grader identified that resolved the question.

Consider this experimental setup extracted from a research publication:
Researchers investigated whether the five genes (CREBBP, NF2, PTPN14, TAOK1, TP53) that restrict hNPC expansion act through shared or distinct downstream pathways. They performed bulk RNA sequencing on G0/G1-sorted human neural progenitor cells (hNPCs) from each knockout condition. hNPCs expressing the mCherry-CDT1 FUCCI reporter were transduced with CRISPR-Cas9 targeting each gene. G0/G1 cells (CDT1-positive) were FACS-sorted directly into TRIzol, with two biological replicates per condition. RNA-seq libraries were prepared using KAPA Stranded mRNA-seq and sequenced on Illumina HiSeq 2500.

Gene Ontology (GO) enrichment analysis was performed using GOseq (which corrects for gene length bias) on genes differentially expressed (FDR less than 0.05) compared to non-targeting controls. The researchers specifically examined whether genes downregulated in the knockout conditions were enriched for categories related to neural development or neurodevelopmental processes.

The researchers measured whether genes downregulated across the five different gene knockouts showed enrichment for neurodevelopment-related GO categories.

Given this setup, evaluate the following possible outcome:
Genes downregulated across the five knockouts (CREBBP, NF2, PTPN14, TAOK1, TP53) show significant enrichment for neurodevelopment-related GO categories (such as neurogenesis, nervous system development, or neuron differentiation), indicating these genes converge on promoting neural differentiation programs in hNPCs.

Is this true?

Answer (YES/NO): YES